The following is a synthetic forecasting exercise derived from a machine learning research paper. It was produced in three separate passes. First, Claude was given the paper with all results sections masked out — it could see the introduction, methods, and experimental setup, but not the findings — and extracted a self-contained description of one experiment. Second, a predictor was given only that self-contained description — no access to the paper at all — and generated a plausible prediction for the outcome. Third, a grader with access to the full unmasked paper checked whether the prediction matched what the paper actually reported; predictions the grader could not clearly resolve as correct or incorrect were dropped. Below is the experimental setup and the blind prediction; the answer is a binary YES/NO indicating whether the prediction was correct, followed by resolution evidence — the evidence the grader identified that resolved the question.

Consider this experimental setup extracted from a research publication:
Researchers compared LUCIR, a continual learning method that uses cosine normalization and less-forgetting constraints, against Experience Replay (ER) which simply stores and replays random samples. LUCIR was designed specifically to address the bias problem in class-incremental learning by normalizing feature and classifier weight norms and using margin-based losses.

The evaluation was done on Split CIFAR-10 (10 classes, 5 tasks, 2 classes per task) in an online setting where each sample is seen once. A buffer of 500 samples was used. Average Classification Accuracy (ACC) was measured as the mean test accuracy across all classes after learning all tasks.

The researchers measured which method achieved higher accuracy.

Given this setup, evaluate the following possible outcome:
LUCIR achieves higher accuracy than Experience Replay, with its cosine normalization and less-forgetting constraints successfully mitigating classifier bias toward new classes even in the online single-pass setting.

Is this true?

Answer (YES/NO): NO